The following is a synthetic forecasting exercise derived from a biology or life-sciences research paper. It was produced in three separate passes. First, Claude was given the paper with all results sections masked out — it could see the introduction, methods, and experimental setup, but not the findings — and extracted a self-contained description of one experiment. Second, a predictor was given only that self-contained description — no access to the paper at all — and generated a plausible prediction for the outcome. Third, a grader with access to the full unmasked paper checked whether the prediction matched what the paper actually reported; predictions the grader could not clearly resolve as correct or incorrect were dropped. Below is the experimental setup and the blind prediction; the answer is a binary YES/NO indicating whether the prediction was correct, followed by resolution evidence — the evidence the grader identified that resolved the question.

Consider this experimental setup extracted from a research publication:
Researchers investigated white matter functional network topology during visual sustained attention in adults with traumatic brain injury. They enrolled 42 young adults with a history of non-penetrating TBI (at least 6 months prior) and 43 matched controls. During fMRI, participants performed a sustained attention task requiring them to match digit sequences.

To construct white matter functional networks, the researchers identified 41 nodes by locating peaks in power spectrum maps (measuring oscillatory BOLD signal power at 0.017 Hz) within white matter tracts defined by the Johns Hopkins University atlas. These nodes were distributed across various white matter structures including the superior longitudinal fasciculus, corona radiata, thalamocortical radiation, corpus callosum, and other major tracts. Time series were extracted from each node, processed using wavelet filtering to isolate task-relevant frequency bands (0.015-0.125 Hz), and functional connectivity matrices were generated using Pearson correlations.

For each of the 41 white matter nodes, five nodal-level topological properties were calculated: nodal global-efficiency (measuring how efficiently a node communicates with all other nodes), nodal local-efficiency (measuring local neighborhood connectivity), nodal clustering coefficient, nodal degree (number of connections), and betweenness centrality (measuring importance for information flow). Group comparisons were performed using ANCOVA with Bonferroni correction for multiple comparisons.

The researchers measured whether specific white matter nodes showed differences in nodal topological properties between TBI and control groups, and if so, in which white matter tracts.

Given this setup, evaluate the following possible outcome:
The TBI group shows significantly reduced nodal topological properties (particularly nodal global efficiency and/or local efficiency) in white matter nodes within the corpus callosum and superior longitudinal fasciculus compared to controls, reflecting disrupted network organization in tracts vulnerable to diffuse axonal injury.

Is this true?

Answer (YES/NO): NO